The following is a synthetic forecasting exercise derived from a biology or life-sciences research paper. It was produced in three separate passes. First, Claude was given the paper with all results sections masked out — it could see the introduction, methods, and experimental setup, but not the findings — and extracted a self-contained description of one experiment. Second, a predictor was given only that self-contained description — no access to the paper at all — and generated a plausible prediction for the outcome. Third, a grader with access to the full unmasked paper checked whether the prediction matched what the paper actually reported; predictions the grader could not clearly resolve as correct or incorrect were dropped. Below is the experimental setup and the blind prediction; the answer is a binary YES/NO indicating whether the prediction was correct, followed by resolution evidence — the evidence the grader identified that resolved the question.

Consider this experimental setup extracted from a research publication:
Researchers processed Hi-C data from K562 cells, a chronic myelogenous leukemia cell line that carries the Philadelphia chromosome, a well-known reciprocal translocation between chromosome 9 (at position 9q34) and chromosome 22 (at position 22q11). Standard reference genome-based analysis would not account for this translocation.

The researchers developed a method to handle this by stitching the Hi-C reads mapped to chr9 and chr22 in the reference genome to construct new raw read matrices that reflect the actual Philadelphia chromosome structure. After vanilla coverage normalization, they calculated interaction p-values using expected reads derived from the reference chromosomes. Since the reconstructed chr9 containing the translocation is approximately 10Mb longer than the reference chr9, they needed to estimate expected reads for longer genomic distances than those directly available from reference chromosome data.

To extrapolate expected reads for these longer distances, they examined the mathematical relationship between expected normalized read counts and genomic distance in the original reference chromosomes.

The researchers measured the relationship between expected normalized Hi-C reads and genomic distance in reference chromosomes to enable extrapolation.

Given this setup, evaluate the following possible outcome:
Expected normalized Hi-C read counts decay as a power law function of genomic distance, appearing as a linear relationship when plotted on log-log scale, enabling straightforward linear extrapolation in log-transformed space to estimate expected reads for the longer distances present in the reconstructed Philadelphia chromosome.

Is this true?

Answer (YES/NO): YES